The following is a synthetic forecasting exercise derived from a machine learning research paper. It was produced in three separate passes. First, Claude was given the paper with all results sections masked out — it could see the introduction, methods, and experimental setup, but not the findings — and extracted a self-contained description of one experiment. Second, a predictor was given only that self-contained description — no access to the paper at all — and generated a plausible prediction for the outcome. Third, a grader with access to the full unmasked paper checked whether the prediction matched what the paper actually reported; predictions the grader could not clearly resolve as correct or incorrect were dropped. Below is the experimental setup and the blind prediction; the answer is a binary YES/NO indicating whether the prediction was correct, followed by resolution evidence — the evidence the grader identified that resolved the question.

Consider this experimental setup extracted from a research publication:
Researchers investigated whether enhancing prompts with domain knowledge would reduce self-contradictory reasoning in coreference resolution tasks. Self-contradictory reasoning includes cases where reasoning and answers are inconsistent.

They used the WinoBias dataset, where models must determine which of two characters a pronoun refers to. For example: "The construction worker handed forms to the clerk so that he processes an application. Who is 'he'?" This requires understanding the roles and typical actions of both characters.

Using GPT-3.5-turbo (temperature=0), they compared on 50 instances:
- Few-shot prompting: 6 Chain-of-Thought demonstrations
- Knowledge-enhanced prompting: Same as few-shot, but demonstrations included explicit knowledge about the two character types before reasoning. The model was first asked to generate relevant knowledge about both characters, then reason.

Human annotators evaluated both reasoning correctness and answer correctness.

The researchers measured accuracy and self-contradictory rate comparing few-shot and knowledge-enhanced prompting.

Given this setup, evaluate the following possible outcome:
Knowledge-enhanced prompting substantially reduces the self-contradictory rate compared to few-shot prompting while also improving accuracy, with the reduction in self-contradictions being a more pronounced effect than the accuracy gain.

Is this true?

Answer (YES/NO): NO